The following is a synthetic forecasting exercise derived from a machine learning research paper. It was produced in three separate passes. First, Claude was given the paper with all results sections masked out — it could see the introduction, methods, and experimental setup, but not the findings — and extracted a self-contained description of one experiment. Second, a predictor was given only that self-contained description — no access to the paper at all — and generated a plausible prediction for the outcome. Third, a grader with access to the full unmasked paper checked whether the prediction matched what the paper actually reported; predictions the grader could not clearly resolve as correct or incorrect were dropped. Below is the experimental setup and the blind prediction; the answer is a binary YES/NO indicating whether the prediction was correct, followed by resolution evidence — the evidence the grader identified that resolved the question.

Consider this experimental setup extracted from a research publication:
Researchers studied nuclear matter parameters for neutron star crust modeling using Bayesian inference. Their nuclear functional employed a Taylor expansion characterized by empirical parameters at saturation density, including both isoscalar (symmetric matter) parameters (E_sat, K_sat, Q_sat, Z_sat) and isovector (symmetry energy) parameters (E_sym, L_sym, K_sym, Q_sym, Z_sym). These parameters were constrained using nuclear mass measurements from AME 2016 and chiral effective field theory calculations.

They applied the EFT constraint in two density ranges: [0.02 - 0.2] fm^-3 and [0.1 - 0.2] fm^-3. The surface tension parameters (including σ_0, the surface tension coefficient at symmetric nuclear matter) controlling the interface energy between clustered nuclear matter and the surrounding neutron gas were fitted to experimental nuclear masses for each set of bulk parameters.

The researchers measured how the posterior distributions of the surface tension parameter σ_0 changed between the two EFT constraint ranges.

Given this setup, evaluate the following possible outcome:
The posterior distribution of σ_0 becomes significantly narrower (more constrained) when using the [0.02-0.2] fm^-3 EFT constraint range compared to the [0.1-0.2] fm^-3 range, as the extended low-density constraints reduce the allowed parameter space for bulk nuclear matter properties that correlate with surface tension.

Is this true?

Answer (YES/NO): NO